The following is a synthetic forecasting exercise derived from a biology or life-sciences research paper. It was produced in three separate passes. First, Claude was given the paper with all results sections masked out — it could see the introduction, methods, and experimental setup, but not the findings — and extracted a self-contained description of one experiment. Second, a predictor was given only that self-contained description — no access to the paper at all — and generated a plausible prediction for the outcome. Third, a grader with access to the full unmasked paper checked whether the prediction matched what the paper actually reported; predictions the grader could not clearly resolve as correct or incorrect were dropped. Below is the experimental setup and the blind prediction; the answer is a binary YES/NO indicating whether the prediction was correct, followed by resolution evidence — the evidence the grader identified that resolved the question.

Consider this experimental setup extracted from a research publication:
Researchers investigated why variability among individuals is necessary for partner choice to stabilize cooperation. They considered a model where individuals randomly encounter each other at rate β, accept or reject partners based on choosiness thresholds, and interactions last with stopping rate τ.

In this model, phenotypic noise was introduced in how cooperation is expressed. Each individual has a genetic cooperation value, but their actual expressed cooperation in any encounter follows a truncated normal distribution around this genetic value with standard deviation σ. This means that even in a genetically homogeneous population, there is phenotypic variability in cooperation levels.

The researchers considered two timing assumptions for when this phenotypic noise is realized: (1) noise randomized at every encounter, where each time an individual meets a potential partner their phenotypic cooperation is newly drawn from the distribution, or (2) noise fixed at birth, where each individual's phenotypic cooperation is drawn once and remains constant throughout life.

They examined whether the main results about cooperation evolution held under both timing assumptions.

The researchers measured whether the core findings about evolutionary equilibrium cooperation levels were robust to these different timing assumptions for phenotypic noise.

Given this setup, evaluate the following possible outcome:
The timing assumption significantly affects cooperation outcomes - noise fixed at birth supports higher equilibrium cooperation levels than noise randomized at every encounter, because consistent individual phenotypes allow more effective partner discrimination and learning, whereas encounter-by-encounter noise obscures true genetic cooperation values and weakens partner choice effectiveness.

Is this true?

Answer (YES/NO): NO